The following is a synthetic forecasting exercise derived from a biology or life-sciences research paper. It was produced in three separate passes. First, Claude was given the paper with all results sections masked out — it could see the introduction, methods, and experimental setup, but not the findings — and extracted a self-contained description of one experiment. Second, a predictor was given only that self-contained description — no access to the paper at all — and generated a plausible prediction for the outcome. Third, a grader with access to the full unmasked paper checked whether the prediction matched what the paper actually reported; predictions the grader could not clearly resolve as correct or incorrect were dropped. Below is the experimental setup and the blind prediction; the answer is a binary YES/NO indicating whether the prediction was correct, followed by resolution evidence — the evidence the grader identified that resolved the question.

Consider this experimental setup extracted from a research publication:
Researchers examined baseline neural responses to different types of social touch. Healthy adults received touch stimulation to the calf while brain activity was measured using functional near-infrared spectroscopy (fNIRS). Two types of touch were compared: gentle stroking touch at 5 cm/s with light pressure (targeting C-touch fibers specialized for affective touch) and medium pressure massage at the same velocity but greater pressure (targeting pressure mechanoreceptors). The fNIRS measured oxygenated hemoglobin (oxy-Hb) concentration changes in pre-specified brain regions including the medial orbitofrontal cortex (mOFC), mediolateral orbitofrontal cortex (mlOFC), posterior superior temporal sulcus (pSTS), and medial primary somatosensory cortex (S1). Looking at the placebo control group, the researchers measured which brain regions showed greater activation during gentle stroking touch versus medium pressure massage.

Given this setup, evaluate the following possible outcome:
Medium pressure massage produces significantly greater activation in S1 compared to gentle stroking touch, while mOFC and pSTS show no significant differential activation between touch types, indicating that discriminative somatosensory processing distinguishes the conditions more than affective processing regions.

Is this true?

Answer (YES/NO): NO